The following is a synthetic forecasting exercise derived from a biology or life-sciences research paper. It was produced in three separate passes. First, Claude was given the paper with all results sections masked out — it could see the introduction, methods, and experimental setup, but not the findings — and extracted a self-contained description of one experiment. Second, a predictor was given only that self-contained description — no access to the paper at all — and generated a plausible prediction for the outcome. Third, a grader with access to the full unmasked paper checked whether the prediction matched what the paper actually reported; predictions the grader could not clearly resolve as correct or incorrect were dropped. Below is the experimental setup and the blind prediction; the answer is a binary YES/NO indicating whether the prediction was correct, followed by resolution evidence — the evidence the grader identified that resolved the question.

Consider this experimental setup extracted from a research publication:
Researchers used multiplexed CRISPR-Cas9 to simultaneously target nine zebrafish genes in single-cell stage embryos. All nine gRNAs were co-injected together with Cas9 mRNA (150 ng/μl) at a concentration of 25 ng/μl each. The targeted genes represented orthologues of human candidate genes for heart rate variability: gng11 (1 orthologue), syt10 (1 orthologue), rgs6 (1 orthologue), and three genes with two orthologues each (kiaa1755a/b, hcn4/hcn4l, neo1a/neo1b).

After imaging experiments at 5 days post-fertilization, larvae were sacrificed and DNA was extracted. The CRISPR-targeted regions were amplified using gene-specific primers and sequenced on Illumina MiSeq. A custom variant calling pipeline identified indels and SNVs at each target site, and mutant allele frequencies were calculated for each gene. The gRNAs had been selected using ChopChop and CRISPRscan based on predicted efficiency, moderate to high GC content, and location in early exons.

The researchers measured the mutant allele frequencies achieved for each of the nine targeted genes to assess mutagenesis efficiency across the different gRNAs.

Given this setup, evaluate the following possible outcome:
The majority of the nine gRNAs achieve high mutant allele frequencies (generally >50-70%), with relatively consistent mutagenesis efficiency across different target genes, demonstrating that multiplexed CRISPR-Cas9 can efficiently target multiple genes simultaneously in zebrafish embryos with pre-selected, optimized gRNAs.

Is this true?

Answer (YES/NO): NO